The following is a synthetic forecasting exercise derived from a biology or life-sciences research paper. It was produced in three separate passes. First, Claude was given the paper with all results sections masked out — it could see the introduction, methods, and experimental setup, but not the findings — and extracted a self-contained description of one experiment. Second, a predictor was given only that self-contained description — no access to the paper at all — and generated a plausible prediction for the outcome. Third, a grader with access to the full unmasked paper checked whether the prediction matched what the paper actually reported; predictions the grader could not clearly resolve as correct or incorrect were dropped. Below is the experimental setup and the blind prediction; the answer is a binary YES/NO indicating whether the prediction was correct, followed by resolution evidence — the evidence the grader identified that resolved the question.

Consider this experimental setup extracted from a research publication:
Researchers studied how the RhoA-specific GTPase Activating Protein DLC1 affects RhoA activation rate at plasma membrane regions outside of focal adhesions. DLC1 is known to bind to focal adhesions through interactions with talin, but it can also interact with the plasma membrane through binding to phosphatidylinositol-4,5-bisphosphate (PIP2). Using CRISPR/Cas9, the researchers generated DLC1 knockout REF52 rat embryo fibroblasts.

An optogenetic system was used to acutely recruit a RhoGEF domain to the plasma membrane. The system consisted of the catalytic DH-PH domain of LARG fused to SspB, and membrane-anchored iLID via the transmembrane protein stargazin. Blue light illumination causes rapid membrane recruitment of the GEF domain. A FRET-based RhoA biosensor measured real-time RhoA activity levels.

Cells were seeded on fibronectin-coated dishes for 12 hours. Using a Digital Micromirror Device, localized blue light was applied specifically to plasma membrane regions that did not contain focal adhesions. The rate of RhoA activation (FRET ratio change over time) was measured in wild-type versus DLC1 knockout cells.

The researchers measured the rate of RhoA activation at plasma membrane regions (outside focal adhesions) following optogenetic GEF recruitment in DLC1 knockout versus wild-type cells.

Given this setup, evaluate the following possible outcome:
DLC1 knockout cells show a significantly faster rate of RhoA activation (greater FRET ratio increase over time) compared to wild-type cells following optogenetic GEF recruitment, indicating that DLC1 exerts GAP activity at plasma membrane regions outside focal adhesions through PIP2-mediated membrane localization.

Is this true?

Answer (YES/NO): YES